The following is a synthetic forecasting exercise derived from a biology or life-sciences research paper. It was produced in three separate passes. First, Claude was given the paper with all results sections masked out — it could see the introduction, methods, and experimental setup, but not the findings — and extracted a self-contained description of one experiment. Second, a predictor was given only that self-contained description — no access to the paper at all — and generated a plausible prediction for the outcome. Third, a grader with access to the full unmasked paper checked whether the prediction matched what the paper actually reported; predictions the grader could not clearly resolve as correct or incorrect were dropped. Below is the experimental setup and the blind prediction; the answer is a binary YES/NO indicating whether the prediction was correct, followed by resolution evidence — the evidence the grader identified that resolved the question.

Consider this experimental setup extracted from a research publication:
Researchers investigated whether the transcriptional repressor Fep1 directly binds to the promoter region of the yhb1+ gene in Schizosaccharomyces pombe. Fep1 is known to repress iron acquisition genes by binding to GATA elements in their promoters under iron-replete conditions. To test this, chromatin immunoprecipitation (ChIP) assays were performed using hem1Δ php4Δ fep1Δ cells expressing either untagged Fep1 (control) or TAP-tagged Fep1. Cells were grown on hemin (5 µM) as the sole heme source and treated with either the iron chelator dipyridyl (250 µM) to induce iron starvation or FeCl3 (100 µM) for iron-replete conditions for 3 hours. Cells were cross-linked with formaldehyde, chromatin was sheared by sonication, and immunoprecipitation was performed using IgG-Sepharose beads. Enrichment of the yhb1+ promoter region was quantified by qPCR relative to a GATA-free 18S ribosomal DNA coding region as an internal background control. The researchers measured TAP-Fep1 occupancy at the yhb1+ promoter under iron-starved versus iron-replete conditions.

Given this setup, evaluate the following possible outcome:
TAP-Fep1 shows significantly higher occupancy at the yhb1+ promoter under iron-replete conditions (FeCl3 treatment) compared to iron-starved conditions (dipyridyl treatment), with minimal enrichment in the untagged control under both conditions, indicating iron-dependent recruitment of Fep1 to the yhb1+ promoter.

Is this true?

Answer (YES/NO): YES